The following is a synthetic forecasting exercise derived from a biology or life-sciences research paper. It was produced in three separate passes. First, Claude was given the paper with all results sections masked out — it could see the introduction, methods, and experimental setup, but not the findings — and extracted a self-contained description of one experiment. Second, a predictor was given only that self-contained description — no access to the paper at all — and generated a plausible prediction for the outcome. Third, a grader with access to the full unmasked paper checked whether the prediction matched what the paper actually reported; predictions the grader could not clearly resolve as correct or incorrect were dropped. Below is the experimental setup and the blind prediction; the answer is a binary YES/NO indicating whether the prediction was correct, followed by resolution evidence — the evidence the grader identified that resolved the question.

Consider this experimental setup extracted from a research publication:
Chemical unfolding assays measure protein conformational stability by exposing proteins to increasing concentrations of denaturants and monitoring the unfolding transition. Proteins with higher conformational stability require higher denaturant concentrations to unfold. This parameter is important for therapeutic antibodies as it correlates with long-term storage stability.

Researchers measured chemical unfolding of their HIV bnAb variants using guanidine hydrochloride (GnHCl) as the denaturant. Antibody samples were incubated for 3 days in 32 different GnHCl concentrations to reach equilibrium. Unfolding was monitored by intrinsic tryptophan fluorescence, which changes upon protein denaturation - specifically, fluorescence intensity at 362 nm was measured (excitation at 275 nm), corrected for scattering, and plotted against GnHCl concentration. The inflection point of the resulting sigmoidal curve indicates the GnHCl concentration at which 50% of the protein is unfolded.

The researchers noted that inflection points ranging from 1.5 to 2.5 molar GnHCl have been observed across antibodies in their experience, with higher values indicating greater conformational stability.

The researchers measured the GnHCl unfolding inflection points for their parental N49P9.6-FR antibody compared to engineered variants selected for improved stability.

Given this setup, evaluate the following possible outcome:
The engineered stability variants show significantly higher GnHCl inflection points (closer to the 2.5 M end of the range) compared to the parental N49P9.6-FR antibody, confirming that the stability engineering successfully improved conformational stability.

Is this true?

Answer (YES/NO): NO